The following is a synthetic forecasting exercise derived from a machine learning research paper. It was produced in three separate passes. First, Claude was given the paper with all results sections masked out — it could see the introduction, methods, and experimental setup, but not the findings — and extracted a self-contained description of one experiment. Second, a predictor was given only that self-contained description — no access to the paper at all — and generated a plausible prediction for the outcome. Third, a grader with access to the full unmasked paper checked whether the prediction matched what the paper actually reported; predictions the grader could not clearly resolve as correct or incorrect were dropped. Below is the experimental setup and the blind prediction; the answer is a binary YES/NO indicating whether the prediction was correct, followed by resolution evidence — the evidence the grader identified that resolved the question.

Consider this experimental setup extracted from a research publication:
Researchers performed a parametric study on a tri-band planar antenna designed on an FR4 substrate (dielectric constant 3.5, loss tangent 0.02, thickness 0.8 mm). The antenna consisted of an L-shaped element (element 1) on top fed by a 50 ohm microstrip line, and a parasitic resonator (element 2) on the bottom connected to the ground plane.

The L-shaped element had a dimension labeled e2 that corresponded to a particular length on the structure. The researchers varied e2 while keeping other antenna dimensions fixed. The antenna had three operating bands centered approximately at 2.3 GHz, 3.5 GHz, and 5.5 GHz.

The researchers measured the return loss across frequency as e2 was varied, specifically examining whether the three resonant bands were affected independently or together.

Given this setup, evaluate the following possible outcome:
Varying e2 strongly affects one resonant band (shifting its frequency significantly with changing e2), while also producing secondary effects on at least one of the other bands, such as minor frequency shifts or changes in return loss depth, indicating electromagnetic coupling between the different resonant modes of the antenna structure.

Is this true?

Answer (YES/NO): NO